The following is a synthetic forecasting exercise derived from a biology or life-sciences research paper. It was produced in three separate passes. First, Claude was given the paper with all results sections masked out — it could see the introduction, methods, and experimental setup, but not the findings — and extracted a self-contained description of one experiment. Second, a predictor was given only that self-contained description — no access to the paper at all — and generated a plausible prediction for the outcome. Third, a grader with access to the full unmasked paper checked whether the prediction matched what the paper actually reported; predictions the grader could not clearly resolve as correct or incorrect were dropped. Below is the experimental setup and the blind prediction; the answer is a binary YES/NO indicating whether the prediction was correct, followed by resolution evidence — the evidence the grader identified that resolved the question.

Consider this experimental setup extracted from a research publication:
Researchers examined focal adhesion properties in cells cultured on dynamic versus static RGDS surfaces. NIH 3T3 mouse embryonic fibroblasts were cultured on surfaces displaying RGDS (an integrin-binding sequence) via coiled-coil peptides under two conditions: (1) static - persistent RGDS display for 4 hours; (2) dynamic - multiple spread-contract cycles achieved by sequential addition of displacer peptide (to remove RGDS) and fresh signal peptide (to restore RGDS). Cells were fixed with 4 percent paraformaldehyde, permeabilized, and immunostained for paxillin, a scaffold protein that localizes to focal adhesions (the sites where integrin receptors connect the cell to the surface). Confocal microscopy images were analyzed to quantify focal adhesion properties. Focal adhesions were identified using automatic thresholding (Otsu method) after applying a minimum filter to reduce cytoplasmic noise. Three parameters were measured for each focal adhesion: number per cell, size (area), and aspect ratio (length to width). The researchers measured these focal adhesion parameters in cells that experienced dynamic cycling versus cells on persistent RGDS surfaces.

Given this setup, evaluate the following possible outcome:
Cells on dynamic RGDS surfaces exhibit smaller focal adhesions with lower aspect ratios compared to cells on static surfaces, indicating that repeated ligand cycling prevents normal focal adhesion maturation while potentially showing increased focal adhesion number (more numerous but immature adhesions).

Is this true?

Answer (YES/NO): NO